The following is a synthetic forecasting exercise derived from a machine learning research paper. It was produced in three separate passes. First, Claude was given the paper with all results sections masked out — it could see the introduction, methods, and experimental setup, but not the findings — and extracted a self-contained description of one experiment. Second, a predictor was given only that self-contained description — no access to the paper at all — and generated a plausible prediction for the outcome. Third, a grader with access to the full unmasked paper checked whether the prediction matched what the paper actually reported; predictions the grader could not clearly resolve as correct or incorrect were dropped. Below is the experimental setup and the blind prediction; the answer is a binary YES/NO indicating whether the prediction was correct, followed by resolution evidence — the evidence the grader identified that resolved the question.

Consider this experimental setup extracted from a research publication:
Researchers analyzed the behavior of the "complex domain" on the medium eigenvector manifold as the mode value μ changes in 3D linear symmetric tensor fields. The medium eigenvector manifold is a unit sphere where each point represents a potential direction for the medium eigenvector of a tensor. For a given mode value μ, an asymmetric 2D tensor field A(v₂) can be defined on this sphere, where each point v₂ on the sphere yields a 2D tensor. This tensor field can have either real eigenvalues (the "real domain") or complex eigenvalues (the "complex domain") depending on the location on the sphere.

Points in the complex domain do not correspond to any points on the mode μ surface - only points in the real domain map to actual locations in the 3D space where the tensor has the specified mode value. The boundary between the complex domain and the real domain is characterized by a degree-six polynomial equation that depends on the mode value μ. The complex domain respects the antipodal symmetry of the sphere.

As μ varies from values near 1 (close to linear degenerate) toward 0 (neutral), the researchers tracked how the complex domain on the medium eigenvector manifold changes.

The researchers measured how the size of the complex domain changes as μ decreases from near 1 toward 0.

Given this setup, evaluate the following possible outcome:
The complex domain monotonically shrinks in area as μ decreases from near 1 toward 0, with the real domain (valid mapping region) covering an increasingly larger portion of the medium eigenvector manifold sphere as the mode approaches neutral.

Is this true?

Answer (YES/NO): YES